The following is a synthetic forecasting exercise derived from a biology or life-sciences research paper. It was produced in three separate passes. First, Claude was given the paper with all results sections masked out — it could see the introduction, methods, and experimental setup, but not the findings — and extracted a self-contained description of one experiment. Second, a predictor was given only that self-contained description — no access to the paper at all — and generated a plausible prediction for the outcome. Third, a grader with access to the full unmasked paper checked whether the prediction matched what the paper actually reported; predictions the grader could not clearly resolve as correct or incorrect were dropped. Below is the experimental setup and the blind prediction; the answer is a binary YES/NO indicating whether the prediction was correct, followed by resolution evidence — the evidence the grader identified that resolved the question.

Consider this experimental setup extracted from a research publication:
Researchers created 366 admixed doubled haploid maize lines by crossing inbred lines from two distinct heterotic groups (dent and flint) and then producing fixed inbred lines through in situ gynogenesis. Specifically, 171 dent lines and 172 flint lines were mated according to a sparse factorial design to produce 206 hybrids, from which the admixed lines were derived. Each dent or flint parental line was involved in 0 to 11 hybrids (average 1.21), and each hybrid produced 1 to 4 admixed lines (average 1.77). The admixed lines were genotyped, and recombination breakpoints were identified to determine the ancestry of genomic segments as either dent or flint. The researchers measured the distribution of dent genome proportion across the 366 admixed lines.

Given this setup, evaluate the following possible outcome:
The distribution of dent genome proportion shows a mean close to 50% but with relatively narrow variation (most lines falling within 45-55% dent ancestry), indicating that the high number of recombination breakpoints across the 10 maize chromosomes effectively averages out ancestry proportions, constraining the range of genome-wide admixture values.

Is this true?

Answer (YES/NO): NO